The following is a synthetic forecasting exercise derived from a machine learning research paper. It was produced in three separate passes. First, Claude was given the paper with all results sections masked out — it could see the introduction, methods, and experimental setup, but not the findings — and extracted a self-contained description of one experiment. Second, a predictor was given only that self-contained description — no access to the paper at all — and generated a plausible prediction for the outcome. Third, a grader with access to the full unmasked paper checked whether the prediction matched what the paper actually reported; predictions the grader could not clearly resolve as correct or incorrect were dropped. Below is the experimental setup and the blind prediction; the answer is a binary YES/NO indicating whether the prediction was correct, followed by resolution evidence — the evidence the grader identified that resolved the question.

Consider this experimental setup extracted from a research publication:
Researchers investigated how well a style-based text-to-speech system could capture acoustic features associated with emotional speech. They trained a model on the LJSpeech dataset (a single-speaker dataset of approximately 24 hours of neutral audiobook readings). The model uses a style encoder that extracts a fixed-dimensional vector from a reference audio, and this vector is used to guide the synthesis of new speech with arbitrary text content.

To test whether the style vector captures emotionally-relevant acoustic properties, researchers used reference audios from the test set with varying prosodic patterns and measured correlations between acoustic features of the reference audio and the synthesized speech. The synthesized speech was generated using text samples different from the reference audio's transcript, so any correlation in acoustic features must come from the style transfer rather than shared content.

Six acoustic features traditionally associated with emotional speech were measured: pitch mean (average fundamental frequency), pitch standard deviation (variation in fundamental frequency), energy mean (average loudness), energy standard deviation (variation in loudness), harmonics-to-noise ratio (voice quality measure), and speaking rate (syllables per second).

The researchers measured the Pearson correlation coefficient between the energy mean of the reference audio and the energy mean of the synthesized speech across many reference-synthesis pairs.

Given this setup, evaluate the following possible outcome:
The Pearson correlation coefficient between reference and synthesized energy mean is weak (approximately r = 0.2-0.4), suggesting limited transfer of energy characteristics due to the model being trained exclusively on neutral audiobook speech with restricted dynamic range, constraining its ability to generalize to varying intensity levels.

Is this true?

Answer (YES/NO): NO